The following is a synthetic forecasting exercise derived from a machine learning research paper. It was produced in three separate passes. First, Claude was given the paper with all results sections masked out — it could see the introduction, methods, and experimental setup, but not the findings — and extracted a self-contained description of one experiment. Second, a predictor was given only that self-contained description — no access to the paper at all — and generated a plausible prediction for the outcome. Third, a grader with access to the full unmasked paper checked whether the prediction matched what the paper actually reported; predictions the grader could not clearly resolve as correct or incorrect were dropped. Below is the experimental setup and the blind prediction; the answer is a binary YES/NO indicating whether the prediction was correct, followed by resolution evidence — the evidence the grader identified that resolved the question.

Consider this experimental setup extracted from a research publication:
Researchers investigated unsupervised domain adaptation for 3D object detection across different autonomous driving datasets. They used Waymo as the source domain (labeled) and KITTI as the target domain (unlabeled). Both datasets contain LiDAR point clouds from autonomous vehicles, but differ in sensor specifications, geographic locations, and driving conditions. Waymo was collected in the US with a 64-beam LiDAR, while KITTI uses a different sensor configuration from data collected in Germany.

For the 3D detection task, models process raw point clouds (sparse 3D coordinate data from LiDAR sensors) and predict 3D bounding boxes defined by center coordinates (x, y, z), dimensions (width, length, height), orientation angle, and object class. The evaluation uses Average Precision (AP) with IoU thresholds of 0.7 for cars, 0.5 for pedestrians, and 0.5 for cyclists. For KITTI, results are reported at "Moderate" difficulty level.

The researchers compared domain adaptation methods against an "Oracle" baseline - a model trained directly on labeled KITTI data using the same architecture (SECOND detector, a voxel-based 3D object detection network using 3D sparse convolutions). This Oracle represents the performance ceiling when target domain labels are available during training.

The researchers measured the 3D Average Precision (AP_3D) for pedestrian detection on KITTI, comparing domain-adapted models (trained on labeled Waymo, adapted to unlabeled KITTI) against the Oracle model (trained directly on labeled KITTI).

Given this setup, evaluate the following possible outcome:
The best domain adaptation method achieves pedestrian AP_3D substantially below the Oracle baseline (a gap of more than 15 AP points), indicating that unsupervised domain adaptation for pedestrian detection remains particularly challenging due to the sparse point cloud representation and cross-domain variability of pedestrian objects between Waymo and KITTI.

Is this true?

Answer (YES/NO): NO